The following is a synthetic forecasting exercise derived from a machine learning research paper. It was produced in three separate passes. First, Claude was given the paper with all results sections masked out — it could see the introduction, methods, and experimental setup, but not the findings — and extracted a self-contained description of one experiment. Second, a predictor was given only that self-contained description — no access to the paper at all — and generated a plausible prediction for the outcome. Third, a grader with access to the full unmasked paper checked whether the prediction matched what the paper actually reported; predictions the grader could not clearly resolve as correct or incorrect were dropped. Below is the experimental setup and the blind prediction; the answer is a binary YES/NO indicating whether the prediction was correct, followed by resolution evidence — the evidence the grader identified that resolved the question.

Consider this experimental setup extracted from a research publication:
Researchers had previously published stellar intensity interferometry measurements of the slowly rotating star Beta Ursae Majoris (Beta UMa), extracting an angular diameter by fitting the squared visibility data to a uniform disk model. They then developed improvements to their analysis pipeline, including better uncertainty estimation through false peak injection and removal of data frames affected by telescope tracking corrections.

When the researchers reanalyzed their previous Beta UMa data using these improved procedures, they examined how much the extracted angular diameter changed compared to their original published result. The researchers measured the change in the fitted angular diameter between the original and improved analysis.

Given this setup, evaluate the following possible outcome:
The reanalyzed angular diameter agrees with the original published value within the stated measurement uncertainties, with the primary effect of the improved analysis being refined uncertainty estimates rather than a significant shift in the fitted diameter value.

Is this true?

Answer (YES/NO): YES